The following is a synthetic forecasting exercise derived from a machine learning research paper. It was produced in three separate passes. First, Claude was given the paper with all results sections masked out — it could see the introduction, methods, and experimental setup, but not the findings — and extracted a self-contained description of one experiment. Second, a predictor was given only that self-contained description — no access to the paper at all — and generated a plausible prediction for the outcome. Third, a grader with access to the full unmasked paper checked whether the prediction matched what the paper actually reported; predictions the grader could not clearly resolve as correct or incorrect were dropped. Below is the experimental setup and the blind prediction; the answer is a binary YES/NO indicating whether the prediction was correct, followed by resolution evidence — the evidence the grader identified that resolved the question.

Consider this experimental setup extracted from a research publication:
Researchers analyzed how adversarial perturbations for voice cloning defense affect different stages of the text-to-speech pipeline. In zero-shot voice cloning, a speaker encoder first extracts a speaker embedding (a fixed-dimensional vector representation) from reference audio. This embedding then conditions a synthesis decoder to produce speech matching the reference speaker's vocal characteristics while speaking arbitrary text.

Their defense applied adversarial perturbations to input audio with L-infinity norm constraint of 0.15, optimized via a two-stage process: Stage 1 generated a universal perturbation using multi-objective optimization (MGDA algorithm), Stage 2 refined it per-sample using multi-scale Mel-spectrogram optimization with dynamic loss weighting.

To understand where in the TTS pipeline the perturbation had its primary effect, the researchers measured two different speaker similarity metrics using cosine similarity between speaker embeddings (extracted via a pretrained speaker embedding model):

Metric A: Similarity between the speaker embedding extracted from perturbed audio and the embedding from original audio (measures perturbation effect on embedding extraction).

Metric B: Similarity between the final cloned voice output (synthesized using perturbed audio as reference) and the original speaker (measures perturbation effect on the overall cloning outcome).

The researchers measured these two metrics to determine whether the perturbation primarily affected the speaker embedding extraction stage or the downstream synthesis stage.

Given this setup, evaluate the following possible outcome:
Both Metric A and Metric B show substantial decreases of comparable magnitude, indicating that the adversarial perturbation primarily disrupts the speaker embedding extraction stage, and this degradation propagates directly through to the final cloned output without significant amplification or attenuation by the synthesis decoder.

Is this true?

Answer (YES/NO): NO